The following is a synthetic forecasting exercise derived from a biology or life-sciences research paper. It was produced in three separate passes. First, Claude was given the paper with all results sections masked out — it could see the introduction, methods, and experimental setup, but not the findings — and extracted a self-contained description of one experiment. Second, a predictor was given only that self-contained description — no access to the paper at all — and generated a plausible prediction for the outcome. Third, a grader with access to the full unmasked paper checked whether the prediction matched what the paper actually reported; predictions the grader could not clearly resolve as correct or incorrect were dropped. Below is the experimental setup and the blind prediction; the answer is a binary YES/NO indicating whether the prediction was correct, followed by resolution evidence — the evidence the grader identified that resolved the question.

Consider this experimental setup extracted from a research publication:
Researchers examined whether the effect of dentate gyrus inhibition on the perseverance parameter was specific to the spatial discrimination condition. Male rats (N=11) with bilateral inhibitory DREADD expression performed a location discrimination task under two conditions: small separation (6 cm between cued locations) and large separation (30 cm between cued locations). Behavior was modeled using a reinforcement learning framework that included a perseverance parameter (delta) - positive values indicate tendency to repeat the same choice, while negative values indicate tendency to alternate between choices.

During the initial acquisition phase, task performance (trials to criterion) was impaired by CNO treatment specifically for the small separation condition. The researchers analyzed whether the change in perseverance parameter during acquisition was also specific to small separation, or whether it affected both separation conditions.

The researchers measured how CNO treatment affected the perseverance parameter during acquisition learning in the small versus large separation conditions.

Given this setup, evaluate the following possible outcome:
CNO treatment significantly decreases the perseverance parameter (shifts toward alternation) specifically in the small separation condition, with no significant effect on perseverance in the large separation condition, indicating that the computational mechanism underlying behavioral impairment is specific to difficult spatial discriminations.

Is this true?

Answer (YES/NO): NO